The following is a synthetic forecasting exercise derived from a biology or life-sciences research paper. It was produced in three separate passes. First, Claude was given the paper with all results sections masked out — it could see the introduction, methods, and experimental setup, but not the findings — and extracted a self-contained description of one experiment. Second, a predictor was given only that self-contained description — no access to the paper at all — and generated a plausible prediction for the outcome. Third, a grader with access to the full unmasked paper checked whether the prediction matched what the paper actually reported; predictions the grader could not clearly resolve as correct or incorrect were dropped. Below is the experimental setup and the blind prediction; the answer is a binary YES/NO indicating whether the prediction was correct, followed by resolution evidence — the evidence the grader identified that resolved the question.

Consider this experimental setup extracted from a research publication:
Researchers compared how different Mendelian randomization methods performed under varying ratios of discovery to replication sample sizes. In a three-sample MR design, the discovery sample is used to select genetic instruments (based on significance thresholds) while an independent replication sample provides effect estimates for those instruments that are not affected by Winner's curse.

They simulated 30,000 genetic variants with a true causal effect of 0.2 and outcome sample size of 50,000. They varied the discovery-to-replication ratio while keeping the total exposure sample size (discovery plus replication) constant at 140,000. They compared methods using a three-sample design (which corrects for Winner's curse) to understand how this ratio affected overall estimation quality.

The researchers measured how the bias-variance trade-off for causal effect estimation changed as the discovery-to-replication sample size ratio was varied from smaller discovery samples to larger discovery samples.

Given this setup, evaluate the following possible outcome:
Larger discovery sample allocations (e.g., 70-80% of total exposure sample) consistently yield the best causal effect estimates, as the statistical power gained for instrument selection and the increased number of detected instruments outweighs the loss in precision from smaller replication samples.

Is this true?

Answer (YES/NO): NO